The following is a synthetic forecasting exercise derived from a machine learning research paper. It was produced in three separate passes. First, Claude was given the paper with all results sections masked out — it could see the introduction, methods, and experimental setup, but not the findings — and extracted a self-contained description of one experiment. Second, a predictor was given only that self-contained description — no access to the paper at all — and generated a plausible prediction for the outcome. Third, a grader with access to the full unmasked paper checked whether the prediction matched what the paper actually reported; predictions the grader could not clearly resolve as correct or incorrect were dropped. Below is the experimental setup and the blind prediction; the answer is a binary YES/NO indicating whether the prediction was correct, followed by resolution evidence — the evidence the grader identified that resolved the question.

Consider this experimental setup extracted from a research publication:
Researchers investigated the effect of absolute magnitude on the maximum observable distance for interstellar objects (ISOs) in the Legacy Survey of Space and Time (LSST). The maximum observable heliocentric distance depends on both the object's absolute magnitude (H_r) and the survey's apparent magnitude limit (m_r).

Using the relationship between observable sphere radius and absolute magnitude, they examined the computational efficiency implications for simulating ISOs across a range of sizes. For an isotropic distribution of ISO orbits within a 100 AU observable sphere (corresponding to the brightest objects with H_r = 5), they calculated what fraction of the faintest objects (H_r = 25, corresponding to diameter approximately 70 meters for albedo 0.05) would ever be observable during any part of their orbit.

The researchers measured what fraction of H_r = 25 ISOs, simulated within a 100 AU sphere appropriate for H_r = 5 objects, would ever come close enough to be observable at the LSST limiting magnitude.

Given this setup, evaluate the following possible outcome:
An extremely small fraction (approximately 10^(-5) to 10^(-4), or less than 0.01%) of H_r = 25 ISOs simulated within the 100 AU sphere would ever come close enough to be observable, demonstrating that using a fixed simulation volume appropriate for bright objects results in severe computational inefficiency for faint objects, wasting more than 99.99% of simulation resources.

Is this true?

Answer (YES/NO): NO